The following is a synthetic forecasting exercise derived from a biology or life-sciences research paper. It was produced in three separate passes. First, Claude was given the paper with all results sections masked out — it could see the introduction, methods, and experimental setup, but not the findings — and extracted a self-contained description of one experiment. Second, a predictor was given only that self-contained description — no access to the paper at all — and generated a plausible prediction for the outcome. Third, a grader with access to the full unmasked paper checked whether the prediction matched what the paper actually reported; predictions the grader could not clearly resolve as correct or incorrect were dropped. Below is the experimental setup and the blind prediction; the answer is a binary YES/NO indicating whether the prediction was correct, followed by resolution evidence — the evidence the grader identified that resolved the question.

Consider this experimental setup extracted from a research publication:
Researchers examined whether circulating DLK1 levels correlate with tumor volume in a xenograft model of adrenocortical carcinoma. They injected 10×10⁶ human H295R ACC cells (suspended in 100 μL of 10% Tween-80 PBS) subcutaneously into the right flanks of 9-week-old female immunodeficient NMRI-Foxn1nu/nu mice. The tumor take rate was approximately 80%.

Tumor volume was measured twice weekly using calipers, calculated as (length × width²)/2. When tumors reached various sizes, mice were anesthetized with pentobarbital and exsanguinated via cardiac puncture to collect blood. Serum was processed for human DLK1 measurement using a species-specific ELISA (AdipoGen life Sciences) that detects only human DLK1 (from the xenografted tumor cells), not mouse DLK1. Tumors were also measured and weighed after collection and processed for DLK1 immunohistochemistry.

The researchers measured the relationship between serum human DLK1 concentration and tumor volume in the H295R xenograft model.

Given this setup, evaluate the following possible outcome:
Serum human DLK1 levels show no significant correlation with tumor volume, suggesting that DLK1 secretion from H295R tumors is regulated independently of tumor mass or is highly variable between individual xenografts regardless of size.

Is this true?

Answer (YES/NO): NO